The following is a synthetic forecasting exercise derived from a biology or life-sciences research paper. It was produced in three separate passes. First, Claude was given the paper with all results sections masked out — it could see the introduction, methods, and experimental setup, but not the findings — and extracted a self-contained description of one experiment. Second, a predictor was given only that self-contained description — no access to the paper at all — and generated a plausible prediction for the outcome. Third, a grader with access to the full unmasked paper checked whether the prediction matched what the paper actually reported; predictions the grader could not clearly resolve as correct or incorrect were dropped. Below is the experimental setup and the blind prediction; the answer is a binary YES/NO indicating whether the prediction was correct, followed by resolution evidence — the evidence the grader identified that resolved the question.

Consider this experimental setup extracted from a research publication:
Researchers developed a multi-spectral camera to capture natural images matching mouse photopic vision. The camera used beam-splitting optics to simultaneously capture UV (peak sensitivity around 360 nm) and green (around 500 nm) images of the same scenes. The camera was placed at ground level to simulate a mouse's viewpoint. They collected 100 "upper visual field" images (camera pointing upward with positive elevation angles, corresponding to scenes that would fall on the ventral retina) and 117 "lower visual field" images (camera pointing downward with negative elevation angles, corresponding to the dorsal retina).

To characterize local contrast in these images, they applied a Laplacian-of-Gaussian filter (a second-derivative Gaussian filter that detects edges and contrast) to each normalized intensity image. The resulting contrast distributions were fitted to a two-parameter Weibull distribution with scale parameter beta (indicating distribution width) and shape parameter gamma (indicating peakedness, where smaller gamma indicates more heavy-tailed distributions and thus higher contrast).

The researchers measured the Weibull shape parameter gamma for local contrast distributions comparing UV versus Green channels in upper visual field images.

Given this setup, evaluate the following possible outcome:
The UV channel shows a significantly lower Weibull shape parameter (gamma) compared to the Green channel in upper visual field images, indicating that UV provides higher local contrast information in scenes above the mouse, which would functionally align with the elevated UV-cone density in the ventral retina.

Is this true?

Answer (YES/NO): NO